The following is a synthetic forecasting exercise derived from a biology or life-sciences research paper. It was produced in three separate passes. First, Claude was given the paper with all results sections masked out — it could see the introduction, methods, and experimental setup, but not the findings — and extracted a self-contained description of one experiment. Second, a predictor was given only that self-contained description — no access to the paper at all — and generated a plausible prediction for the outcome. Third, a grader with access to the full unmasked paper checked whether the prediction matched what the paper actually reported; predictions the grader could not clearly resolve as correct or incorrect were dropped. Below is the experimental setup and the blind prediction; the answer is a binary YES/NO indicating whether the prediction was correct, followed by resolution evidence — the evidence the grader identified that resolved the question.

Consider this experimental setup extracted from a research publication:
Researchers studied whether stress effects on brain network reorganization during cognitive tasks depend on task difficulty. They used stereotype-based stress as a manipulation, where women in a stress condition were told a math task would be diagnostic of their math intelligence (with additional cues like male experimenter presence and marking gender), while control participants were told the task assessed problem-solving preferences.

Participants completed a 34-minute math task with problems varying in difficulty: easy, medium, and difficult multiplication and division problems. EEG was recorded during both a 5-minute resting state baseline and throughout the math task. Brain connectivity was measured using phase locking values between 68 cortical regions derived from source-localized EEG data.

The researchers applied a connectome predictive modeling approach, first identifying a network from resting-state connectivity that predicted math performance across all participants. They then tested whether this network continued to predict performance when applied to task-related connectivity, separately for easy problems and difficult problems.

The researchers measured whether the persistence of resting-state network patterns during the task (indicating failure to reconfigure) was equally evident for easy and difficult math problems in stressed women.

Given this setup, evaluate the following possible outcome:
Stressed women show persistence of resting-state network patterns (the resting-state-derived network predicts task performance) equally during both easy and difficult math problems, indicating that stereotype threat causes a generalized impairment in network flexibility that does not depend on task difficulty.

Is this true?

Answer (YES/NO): NO